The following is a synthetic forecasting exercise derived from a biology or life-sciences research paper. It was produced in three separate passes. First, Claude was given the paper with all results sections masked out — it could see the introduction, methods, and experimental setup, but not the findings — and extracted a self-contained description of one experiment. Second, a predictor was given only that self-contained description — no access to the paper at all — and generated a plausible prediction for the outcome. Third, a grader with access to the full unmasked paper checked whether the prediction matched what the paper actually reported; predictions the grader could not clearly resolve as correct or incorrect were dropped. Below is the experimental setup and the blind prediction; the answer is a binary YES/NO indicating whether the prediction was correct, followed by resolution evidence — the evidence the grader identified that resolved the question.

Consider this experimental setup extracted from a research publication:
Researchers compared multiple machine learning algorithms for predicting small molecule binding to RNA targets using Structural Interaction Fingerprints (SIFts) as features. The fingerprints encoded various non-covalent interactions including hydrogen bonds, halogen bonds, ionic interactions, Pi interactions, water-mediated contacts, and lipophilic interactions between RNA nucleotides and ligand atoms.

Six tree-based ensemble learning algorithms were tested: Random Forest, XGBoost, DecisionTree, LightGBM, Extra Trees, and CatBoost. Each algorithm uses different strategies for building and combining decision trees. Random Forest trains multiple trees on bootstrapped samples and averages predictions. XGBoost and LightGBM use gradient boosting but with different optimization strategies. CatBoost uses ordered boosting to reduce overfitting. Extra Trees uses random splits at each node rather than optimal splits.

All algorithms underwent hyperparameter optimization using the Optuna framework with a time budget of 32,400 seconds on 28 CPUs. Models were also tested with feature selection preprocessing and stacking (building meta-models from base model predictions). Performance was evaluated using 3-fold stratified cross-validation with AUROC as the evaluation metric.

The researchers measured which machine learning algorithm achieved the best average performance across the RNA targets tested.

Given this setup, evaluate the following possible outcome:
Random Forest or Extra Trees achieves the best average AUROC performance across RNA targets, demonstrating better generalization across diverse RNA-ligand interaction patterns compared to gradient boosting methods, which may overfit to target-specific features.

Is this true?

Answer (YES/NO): NO